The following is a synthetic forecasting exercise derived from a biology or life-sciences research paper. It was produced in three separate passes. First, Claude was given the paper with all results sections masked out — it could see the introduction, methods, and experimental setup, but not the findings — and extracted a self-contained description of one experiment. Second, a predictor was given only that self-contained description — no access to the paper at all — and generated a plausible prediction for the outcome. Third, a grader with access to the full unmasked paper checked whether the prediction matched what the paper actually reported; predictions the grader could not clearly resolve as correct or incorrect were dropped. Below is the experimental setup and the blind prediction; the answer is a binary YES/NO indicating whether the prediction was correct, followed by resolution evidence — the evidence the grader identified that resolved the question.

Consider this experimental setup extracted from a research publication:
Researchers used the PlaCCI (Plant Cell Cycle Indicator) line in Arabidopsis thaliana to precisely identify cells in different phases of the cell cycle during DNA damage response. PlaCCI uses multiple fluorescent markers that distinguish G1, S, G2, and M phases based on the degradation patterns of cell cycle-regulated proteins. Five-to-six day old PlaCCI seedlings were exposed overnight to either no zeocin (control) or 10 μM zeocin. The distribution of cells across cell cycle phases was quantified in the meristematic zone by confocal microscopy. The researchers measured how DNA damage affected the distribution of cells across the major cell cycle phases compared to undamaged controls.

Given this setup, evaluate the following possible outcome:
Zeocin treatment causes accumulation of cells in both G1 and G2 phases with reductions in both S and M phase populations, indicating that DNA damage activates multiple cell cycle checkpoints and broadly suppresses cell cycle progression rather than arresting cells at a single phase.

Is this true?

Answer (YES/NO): NO